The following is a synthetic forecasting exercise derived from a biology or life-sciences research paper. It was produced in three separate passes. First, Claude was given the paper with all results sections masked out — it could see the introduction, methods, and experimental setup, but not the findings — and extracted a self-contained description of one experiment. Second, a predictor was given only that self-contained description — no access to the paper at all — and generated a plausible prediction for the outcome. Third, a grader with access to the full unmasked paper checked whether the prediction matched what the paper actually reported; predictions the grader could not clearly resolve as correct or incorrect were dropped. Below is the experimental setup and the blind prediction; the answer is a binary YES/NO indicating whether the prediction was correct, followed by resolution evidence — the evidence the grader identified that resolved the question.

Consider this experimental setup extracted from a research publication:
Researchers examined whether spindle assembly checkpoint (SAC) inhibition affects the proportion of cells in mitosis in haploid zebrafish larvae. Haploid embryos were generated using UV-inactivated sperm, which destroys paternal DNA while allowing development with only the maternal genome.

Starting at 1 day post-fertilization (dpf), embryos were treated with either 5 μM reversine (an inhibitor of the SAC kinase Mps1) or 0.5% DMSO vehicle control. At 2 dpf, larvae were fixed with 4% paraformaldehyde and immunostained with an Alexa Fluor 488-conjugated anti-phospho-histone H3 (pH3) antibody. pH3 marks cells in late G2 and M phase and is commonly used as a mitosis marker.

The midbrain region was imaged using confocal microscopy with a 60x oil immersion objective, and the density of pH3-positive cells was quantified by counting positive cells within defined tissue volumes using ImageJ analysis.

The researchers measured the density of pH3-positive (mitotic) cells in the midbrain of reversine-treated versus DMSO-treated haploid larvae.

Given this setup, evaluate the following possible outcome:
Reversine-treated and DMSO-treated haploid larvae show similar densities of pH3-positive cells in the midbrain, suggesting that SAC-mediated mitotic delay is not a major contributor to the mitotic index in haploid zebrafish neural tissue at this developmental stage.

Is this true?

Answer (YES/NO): NO